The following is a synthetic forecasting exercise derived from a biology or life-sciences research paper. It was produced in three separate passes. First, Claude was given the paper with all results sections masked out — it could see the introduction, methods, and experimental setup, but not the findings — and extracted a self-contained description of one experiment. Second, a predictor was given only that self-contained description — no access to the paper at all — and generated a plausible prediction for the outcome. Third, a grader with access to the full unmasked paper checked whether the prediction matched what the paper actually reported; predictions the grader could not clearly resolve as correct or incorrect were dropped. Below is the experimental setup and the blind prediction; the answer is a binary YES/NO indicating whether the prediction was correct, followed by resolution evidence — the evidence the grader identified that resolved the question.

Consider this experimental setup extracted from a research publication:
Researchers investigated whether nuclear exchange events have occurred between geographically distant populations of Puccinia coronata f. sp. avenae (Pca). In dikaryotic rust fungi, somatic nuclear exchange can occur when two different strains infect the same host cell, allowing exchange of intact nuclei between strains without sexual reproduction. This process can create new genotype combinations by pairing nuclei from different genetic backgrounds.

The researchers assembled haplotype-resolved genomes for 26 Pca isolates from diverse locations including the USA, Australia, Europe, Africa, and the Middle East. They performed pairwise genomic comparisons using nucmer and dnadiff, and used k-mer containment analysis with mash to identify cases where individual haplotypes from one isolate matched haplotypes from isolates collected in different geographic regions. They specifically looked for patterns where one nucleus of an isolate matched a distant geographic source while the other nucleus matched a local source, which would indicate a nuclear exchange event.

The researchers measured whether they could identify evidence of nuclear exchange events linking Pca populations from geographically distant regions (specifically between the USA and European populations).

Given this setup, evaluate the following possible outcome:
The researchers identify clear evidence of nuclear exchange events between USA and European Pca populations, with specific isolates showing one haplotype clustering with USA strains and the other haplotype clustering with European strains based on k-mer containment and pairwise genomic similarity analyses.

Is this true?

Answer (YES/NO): YES